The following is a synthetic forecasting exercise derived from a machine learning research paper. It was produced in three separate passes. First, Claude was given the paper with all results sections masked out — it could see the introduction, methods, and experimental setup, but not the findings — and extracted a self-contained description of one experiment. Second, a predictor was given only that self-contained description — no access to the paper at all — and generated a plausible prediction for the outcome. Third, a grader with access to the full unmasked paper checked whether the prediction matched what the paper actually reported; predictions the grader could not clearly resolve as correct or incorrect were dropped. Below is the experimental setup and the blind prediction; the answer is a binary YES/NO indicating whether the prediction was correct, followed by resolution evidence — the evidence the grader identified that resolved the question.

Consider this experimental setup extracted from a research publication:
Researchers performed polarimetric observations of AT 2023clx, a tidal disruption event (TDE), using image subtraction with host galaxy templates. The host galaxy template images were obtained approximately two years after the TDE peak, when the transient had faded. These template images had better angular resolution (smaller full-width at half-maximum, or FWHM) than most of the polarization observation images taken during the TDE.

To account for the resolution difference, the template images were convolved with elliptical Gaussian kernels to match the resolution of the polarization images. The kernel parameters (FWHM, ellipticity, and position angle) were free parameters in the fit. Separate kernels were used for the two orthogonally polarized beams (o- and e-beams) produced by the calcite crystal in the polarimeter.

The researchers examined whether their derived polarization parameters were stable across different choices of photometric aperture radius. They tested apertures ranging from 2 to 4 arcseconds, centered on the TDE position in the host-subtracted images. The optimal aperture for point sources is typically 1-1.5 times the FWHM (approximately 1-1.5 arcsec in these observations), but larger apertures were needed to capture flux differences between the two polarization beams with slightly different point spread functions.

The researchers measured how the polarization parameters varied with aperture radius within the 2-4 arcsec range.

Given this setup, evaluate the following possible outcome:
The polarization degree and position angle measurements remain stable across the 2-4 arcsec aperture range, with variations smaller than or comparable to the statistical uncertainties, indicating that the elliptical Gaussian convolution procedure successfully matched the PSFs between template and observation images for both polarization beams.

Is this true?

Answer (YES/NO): YES